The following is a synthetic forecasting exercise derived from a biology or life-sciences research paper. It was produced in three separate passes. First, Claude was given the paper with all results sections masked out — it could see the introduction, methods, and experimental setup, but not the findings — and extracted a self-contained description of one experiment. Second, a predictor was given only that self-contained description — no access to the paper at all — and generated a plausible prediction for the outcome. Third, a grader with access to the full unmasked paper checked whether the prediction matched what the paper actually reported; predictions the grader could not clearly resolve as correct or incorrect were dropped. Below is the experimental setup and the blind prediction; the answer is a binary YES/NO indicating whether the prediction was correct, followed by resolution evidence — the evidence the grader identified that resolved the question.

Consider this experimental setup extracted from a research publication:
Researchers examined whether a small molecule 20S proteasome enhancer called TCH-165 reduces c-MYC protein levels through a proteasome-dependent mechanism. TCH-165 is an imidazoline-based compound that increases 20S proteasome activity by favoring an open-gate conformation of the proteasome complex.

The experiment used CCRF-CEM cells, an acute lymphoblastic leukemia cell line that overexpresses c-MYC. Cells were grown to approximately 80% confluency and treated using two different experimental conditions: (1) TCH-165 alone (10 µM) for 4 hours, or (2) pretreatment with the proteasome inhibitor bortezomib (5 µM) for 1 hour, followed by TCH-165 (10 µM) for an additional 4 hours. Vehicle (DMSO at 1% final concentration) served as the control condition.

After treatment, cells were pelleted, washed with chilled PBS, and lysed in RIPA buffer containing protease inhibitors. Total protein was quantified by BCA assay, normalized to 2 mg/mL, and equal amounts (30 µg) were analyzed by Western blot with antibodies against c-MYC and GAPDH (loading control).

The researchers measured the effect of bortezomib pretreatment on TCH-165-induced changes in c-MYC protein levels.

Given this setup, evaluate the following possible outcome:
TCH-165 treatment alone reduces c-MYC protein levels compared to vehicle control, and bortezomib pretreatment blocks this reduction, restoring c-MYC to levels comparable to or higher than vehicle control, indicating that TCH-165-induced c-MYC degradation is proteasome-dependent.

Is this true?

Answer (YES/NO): YES